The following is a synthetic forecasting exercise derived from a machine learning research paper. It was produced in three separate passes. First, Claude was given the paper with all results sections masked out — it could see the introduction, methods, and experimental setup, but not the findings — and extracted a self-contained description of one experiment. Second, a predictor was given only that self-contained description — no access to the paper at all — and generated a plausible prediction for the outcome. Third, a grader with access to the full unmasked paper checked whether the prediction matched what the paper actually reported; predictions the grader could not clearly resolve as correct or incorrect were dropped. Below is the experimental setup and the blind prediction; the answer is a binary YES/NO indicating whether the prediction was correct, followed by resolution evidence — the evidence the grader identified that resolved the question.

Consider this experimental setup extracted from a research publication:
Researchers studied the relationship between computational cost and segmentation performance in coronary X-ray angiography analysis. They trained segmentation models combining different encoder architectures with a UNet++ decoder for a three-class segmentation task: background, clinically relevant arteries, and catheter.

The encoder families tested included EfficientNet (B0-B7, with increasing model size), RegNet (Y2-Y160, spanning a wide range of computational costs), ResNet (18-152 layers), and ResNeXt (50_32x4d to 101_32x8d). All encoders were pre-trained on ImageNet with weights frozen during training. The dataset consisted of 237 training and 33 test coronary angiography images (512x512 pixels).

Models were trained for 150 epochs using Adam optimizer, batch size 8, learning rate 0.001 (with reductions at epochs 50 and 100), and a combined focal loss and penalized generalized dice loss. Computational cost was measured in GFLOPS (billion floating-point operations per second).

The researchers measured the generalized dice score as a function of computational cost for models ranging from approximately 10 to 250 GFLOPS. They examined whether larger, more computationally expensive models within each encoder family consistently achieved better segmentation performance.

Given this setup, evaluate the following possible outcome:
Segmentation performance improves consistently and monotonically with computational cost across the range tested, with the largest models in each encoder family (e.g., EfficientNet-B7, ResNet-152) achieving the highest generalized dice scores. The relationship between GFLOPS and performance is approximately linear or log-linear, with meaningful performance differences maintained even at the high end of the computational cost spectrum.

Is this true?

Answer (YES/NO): NO